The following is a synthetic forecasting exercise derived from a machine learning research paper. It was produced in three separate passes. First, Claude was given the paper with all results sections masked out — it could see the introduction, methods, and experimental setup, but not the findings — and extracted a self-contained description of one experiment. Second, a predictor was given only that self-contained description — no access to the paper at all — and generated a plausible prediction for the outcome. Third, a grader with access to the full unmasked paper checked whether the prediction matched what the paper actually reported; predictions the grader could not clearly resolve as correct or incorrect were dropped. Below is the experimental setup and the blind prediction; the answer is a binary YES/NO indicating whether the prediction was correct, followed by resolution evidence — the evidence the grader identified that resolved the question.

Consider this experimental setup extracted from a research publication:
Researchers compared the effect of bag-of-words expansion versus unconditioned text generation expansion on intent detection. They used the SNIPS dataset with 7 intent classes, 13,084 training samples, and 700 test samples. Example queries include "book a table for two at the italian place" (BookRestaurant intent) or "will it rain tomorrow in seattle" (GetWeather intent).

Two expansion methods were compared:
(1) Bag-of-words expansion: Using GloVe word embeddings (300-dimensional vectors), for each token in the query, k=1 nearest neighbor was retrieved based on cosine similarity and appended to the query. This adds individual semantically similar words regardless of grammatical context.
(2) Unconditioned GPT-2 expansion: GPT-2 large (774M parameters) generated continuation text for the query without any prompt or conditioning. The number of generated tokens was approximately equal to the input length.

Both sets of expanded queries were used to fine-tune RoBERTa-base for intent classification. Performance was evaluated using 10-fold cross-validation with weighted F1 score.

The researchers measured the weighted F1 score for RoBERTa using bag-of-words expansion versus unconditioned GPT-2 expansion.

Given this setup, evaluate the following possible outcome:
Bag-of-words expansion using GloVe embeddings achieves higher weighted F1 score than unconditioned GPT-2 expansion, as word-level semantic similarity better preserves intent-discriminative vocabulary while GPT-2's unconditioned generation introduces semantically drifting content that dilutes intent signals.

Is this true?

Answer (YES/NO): NO